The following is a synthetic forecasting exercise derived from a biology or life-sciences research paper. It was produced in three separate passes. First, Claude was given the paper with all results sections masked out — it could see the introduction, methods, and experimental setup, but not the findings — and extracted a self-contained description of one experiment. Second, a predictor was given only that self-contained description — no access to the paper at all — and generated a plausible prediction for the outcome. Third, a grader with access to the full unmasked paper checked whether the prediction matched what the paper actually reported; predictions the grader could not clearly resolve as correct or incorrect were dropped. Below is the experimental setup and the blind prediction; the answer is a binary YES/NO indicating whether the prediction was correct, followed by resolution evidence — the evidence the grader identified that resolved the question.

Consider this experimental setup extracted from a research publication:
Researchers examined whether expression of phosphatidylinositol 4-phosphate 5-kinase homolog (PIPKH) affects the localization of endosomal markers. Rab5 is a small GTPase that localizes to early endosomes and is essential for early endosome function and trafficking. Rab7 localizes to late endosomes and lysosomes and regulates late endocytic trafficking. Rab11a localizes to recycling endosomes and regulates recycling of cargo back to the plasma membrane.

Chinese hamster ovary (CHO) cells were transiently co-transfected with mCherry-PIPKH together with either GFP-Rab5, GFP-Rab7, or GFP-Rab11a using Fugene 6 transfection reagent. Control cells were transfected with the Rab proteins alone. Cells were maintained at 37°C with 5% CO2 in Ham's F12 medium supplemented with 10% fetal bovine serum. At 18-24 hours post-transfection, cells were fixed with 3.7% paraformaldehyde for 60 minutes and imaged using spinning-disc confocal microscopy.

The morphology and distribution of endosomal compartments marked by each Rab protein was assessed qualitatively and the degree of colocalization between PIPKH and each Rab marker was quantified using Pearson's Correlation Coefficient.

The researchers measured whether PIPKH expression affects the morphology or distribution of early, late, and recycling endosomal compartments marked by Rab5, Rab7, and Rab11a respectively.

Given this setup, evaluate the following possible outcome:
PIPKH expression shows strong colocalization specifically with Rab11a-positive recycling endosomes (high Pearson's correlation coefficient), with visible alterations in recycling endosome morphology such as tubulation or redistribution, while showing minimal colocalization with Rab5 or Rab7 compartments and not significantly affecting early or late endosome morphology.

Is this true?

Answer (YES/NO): NO